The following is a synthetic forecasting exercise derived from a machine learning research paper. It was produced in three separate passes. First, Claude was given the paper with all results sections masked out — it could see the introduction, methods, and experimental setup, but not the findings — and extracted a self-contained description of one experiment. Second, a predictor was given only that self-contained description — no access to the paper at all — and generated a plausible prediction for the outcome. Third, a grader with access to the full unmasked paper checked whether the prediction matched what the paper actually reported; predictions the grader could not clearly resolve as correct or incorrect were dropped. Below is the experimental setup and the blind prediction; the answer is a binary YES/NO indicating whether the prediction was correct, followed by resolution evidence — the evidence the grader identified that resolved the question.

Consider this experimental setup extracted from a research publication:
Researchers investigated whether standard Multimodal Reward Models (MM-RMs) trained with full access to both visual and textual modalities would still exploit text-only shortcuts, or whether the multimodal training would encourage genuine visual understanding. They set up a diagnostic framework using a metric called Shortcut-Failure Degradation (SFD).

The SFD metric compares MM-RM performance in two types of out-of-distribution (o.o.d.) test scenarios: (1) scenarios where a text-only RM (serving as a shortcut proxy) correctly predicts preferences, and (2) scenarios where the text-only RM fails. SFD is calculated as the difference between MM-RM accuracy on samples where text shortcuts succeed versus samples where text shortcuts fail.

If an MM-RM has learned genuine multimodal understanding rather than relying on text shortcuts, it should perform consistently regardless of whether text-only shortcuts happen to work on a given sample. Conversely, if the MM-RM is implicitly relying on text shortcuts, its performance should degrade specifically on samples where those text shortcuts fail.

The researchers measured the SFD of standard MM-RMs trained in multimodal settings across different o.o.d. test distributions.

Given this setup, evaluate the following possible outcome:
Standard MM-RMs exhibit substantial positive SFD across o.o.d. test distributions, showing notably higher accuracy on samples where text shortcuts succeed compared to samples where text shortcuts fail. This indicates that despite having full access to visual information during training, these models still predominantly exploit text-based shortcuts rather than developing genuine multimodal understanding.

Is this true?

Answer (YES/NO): YES